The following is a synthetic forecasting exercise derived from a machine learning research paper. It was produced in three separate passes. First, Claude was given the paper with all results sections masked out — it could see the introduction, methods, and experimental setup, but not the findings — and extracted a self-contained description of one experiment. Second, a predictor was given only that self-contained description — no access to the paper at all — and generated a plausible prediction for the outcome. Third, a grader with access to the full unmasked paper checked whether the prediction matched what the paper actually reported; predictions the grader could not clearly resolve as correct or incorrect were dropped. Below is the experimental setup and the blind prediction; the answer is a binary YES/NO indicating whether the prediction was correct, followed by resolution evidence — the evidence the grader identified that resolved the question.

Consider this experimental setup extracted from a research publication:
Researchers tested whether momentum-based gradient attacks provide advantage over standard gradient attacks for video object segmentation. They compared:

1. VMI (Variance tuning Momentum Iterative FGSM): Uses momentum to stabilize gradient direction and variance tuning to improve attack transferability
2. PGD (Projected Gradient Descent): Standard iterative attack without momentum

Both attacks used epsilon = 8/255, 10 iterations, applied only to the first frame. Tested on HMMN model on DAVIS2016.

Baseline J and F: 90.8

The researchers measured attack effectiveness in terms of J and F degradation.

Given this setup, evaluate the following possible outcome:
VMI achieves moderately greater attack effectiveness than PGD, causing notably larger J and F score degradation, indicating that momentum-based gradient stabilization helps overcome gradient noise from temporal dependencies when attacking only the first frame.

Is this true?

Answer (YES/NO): NO